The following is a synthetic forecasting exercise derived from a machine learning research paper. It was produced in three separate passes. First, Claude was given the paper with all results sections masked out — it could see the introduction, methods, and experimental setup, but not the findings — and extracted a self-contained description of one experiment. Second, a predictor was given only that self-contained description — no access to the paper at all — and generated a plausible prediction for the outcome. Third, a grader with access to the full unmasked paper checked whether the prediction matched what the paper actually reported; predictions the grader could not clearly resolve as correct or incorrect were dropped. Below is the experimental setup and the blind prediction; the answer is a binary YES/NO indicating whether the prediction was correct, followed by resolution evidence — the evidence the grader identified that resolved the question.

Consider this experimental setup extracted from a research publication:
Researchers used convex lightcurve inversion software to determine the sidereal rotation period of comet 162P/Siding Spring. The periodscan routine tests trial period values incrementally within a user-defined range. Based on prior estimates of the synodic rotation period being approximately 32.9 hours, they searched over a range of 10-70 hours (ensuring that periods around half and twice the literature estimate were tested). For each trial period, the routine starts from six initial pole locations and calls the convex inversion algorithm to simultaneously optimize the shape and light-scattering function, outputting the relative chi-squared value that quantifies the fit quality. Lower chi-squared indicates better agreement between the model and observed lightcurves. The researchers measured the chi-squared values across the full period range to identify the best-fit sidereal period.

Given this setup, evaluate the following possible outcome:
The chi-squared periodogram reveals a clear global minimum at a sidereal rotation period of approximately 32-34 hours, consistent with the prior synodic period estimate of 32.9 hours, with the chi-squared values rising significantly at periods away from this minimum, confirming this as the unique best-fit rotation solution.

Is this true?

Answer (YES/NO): YES